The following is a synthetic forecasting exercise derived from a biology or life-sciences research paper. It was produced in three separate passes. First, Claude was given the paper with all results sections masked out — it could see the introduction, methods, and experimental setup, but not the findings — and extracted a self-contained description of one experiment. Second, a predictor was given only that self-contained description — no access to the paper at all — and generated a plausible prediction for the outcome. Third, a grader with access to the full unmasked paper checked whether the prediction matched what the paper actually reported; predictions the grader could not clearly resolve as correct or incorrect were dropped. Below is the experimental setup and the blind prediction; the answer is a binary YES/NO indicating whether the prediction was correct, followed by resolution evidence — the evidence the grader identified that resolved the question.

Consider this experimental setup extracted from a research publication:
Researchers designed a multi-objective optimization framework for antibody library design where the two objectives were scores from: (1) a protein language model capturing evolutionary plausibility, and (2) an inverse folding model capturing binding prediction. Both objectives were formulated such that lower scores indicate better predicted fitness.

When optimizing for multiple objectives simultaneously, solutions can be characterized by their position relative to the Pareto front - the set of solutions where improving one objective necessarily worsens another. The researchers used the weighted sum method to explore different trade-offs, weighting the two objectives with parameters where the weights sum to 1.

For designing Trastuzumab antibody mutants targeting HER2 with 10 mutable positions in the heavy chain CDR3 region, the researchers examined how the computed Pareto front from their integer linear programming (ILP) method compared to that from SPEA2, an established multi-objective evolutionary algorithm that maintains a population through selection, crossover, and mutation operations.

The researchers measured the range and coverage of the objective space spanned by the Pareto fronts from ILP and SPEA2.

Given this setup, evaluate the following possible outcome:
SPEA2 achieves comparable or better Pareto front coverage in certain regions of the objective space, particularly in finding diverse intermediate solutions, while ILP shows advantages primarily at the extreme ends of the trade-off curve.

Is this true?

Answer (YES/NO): NO